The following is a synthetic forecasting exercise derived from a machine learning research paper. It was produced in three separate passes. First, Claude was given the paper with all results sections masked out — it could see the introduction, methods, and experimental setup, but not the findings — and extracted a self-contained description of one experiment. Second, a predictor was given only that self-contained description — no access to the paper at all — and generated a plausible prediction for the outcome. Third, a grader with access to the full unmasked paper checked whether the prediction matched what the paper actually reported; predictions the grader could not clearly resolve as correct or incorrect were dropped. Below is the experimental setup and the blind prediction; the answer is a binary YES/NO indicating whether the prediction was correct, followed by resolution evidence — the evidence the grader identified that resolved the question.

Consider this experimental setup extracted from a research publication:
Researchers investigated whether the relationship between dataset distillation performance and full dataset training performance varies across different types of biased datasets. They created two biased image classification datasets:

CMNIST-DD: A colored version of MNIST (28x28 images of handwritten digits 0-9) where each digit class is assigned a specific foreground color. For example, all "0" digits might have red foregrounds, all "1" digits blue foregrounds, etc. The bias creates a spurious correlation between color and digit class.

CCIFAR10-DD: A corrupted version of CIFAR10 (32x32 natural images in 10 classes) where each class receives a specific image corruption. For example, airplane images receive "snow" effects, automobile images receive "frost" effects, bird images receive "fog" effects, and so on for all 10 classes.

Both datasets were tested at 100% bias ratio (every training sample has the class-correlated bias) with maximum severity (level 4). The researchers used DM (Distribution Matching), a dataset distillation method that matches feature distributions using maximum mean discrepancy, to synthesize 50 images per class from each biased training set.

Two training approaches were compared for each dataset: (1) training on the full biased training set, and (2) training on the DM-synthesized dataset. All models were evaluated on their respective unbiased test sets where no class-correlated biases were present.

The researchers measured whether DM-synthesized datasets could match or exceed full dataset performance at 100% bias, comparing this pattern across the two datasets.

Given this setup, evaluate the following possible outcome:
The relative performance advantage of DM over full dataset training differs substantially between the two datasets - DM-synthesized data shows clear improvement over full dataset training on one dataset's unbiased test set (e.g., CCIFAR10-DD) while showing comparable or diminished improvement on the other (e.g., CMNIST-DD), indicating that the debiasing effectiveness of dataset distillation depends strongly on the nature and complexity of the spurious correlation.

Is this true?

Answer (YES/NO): YES